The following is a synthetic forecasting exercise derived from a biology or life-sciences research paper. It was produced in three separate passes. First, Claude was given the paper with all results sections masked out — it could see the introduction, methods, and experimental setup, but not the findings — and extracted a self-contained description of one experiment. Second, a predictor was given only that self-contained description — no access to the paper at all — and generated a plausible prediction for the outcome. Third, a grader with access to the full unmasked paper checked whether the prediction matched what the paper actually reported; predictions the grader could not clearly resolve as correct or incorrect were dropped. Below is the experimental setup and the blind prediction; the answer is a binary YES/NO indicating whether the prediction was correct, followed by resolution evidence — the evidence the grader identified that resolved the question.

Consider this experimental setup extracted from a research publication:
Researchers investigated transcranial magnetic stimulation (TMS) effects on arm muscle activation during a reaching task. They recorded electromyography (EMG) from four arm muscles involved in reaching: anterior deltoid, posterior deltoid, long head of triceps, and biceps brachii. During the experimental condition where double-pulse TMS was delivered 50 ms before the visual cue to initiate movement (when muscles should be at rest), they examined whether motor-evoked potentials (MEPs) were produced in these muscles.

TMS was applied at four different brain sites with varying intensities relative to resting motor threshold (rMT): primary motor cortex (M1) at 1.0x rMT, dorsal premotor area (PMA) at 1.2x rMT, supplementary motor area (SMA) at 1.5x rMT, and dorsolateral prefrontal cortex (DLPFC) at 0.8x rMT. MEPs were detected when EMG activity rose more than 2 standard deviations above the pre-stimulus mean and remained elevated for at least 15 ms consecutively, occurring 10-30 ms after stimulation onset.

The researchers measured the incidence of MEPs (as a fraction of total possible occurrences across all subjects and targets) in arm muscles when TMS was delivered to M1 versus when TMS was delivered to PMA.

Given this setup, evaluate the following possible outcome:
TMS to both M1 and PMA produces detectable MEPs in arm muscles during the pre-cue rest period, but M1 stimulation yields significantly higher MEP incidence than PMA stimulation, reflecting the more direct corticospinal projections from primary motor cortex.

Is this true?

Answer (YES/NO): NO